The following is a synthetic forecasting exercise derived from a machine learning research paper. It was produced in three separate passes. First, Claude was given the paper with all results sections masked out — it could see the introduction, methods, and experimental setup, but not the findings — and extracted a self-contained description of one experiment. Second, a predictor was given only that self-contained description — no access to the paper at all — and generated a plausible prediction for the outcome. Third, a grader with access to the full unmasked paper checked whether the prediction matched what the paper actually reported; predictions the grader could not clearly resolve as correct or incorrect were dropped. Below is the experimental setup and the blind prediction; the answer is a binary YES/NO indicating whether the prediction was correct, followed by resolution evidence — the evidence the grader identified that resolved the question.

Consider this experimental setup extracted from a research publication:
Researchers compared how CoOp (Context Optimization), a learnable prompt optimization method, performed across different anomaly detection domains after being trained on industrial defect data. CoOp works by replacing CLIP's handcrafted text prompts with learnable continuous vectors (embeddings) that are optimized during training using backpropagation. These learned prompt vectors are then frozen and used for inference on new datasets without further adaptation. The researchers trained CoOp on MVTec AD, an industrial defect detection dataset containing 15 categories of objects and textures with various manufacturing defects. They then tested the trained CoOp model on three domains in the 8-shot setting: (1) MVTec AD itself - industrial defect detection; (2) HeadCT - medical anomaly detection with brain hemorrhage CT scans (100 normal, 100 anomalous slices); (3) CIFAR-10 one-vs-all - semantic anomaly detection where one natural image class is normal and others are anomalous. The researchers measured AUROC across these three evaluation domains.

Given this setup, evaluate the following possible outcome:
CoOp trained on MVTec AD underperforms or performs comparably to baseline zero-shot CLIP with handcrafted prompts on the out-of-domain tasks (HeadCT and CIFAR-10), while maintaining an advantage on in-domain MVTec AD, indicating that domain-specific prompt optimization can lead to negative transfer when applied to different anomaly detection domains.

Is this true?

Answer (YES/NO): NO